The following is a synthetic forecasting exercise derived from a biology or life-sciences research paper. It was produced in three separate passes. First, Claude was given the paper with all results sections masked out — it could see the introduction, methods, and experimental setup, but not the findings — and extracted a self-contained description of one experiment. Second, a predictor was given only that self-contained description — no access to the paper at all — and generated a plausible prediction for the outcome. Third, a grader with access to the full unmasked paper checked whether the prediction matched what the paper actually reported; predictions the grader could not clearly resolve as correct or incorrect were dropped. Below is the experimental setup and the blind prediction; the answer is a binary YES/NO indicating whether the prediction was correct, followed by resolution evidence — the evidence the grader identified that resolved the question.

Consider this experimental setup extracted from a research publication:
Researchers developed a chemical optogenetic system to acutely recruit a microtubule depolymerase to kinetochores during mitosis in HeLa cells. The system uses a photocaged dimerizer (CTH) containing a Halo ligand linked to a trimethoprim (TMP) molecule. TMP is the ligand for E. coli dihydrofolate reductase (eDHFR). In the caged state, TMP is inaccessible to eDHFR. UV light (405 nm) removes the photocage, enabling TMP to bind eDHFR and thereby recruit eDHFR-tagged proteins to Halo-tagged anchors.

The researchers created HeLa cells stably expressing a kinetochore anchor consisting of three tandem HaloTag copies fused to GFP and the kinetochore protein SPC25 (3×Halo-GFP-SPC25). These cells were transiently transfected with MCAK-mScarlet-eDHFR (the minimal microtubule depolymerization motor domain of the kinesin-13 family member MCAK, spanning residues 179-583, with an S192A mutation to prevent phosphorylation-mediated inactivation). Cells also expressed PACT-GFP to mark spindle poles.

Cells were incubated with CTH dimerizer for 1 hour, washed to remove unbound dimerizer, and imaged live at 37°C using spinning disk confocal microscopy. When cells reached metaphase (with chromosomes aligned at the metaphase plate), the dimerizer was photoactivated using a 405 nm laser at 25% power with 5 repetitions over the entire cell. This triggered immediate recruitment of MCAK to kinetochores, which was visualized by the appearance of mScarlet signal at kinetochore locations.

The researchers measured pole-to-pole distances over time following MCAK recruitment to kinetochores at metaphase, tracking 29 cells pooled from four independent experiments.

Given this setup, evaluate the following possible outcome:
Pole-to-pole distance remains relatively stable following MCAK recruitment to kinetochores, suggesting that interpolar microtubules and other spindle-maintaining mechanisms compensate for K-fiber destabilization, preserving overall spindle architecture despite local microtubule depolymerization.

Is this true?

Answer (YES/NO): NO